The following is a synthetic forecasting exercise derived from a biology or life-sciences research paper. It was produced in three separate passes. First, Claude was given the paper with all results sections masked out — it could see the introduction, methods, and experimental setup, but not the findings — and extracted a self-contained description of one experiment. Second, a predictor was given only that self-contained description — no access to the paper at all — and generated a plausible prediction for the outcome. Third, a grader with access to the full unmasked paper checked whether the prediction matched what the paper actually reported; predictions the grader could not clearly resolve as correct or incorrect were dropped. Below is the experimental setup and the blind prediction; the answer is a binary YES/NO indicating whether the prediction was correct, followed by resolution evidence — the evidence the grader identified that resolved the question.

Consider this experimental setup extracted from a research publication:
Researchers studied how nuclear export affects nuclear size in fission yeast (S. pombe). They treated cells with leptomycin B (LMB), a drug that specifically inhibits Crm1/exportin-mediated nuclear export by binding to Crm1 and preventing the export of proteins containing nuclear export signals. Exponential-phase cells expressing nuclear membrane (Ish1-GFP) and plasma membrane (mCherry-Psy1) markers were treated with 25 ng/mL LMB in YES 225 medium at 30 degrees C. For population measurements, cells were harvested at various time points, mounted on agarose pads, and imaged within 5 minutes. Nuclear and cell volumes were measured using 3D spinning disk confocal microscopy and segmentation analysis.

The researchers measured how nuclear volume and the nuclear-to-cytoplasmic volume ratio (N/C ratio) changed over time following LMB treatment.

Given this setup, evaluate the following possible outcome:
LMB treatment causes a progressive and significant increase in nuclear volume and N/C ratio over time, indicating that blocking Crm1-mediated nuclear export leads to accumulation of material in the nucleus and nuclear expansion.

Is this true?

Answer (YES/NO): YES